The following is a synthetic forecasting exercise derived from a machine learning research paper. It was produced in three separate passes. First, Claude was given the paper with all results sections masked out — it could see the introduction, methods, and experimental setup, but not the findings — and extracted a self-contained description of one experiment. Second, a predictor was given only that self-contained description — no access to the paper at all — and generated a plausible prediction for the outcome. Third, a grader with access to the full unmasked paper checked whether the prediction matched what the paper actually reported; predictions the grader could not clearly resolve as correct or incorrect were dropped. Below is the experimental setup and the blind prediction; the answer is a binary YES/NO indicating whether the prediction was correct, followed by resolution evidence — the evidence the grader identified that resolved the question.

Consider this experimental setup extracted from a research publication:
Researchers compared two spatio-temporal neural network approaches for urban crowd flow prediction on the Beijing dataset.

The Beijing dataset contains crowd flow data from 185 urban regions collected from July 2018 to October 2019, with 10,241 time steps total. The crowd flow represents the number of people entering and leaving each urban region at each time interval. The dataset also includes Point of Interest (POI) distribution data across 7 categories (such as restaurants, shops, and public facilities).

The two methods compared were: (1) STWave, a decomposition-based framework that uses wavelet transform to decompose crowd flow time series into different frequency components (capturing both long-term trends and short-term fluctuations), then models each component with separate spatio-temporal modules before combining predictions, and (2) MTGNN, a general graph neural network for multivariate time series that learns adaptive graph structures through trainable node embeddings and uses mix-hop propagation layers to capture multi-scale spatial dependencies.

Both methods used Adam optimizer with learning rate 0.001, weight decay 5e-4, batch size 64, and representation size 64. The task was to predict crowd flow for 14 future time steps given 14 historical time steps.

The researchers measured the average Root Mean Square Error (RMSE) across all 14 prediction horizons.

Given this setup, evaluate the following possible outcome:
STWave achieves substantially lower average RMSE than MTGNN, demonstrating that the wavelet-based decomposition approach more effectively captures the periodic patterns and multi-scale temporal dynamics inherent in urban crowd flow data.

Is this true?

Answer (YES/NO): NO